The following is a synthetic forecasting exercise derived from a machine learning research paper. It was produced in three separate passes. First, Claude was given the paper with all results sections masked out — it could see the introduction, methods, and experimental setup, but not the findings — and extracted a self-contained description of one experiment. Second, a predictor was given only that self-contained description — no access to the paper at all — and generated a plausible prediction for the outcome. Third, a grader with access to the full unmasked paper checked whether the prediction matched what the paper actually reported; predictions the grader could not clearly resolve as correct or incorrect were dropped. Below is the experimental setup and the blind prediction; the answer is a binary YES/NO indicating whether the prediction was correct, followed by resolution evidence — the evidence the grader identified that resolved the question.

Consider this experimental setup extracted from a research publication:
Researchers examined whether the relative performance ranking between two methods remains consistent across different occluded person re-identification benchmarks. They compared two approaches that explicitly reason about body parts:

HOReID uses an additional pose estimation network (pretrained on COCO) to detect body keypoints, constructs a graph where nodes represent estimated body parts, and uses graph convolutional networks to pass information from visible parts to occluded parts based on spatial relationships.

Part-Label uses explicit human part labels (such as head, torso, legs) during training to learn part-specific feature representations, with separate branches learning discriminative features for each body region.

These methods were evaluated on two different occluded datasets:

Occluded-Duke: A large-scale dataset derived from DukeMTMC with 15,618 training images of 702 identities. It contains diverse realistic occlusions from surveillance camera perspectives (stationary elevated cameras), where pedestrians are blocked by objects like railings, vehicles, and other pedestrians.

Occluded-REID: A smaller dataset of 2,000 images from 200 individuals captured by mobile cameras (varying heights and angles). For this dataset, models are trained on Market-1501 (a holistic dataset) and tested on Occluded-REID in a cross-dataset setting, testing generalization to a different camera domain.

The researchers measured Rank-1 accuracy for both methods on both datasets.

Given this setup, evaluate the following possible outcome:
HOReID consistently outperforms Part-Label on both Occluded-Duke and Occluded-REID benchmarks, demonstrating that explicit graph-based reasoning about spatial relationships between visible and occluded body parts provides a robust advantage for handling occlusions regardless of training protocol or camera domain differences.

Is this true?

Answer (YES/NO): NO